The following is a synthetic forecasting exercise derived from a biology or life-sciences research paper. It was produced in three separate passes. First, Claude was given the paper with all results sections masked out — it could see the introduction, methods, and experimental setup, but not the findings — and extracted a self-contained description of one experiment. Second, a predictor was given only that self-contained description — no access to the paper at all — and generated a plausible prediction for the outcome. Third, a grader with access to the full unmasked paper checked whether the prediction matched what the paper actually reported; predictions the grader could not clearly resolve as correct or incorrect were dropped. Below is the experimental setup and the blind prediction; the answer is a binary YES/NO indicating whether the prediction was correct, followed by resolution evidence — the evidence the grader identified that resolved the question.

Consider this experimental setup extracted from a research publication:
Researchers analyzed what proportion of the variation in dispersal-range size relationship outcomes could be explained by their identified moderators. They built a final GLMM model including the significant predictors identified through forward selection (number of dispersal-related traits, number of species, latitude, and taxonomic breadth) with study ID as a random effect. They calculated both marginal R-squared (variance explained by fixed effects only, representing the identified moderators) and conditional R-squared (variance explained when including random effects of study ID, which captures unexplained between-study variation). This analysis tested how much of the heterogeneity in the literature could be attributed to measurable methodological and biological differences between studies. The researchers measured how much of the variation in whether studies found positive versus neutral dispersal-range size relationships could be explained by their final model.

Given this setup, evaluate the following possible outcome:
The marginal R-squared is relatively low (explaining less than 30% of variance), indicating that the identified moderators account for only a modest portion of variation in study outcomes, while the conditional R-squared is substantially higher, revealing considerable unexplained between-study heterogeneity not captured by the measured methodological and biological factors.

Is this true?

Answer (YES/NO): NO